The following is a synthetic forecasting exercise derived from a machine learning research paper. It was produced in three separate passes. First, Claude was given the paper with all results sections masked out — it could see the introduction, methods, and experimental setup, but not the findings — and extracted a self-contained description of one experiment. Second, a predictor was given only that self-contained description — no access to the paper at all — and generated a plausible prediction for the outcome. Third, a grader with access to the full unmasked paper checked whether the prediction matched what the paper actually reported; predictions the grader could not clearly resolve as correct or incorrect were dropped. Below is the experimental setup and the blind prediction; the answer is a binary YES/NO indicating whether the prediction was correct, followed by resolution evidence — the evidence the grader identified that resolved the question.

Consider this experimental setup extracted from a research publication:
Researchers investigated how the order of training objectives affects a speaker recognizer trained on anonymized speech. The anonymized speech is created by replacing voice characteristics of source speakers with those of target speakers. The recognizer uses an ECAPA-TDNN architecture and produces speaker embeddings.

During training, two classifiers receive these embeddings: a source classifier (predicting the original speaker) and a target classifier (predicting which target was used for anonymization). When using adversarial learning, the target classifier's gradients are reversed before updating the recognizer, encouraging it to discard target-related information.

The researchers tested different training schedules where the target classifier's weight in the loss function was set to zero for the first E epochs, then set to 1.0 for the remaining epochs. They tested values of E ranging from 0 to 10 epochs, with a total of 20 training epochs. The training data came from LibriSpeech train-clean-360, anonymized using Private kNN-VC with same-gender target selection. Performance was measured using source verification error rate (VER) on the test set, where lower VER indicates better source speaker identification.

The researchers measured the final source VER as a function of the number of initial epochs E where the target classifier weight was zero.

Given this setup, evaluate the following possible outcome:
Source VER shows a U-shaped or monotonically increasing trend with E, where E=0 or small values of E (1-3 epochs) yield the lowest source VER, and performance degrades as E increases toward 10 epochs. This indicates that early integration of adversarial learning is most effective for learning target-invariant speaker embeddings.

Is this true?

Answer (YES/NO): NO